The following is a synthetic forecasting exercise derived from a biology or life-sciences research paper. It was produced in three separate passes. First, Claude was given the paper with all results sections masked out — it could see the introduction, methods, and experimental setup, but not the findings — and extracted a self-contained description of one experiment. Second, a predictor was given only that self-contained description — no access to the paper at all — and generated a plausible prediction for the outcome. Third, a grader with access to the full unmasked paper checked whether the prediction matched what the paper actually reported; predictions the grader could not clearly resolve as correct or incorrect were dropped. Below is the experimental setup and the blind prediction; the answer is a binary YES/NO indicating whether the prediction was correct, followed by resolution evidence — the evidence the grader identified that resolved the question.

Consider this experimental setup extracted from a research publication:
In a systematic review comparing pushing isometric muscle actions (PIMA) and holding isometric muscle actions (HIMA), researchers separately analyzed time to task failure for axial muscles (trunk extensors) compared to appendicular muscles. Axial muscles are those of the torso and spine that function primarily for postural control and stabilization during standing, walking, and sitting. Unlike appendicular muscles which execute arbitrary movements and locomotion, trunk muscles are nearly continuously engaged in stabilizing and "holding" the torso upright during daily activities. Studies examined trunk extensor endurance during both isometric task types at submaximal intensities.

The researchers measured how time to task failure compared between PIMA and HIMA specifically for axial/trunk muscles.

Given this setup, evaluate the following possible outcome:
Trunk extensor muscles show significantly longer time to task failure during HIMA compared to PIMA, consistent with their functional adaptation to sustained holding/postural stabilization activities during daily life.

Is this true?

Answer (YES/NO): YES